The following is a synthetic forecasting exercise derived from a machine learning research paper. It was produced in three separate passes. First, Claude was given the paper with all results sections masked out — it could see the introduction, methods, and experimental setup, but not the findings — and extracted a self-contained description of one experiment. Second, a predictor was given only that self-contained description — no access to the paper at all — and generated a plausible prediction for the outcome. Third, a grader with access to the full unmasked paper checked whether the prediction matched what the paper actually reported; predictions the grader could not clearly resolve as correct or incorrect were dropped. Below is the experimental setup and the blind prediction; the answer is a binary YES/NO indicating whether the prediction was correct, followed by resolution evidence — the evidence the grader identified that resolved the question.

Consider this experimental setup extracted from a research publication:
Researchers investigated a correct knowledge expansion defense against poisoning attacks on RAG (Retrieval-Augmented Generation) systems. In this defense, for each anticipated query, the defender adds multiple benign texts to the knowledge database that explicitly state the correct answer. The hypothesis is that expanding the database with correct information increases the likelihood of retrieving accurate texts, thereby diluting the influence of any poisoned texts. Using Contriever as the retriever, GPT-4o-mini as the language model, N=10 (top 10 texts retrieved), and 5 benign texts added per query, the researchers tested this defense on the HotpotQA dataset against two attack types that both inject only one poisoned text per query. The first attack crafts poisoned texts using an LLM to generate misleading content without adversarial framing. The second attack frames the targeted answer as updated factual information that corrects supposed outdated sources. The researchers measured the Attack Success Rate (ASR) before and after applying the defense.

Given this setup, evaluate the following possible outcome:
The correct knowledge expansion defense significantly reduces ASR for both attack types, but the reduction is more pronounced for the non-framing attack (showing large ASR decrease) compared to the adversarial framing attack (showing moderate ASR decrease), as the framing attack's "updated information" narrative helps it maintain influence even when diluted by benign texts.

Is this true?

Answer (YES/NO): YES